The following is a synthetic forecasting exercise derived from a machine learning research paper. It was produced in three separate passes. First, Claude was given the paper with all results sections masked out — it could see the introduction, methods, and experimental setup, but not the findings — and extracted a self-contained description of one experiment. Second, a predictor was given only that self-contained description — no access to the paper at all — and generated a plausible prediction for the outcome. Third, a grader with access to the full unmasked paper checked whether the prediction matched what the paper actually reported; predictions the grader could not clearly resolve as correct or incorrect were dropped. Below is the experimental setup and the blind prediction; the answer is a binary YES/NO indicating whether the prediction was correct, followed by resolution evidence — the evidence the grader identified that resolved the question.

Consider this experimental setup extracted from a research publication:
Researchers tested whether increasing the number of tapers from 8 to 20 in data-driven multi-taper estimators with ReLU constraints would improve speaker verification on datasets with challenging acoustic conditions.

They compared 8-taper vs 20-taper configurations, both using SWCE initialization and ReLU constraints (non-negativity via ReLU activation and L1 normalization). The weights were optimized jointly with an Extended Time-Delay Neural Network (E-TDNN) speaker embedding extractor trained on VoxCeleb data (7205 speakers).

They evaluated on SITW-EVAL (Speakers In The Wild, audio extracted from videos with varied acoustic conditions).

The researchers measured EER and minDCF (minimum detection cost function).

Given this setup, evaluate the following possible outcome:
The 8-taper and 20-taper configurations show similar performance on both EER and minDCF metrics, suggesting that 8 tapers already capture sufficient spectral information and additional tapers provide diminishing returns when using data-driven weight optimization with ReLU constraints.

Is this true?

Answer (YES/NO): NO